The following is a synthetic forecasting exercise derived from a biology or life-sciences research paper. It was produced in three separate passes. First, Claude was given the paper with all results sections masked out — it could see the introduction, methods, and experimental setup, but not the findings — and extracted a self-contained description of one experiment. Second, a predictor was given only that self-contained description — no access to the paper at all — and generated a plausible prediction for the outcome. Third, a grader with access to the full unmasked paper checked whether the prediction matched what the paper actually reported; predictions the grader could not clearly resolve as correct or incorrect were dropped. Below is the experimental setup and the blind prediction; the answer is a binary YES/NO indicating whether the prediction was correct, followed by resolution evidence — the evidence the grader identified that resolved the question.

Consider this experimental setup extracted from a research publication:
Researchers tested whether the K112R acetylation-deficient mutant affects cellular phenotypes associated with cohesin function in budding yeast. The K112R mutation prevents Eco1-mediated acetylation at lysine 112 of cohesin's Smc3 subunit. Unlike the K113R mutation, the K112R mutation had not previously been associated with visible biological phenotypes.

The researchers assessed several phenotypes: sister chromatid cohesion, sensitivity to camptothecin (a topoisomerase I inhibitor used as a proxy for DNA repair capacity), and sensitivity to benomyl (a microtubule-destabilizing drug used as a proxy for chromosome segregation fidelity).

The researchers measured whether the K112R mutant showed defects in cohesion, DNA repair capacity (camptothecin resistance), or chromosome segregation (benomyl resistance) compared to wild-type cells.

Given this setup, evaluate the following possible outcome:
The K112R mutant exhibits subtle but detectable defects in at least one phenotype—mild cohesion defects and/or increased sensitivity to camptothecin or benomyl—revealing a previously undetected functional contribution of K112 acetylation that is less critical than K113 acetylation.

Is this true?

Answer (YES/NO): NO